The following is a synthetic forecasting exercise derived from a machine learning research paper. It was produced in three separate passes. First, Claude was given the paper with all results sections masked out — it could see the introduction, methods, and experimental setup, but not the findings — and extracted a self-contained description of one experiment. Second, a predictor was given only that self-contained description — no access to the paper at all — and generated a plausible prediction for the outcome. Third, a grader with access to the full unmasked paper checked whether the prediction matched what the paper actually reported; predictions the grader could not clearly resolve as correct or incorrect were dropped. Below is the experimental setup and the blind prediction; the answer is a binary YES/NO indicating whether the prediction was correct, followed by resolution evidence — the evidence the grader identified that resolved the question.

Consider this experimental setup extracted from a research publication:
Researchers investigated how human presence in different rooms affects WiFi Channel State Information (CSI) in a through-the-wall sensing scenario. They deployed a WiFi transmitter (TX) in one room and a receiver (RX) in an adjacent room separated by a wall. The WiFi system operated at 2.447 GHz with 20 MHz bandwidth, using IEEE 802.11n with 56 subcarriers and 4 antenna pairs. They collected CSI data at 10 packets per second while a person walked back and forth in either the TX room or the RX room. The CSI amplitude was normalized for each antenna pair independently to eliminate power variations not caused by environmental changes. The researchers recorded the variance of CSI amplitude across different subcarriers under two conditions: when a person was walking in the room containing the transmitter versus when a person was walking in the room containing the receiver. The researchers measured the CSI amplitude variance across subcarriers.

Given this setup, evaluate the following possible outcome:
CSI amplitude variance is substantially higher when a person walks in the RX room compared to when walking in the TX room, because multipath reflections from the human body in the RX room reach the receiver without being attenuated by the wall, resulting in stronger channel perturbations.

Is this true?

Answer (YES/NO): YES